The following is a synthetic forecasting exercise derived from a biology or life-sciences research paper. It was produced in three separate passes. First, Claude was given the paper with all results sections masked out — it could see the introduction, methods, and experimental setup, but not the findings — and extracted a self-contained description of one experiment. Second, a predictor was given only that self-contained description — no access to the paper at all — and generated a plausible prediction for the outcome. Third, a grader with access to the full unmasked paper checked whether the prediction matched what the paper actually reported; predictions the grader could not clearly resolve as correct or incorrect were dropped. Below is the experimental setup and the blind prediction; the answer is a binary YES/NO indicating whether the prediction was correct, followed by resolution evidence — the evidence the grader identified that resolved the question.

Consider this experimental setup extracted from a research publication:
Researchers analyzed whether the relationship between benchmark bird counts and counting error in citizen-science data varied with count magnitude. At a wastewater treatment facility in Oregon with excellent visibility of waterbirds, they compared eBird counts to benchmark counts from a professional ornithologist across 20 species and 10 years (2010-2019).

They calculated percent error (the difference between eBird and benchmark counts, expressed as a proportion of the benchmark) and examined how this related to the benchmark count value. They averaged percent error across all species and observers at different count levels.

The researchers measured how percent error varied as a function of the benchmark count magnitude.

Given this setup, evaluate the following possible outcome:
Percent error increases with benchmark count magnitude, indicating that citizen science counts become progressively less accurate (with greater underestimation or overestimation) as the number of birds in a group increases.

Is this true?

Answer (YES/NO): NO